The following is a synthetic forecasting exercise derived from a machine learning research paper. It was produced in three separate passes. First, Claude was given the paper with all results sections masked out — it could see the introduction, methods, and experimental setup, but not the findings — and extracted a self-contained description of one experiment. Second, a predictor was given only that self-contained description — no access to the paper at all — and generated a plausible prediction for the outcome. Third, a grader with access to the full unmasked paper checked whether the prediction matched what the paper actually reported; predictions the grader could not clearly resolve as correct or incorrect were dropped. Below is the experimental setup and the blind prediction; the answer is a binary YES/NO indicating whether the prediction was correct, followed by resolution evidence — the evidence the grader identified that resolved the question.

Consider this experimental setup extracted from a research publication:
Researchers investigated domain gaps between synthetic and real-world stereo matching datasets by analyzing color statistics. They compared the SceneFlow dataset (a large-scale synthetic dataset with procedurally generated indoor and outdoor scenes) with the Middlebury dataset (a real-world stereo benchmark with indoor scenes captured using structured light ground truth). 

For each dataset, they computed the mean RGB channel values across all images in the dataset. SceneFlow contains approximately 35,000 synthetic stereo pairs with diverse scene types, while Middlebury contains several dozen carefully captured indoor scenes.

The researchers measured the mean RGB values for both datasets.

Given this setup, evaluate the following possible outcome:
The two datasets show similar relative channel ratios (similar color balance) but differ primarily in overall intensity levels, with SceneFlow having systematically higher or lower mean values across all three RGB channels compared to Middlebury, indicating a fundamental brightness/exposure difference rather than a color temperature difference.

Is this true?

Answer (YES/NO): NO